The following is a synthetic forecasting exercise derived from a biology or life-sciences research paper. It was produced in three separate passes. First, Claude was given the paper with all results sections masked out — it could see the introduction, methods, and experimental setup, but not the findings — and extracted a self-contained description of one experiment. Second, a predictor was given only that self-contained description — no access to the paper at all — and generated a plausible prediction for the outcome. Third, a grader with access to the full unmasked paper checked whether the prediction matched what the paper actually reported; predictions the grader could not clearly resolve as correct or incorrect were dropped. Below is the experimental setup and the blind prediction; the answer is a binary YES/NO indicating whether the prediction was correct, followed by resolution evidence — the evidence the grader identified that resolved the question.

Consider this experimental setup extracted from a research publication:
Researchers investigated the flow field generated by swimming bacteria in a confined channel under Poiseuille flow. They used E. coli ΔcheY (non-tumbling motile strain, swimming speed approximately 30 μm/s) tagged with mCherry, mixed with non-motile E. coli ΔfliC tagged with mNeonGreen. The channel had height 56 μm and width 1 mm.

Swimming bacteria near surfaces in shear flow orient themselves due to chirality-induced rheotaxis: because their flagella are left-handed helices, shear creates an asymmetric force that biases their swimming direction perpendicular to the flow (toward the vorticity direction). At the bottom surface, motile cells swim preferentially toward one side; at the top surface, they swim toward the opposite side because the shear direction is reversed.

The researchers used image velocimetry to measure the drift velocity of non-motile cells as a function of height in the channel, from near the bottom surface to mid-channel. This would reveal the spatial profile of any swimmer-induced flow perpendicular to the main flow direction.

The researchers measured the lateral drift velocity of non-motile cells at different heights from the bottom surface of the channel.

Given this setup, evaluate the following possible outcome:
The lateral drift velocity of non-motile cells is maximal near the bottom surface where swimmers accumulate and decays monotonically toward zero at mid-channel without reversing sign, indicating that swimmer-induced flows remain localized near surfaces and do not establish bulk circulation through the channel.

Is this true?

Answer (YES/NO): NO